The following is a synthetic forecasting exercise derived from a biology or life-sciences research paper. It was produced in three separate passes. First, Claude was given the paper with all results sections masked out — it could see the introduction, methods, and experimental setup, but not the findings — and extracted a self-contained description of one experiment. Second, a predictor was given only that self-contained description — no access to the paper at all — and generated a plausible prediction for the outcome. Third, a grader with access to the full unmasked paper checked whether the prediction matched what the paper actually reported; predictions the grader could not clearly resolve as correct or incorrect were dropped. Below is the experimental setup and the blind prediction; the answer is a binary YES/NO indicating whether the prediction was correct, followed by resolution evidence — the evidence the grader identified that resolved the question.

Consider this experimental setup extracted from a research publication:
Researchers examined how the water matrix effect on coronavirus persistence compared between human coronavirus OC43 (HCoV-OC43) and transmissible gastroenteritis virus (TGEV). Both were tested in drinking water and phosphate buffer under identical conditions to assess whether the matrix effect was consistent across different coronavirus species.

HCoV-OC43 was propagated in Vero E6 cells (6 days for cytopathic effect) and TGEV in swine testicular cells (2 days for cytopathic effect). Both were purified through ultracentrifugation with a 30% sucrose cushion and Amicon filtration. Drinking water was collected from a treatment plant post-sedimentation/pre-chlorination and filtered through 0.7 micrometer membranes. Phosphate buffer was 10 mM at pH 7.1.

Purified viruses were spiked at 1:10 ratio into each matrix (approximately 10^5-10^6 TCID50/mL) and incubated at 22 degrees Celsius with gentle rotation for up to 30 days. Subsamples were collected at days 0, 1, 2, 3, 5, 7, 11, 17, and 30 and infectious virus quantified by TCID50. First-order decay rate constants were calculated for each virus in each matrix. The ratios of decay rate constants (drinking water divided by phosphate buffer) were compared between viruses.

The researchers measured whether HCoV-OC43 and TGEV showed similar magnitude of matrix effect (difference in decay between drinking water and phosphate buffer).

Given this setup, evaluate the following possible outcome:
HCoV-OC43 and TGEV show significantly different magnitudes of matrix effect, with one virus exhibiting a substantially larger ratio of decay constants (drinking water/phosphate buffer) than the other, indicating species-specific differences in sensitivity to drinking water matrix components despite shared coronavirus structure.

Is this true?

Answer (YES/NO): NO